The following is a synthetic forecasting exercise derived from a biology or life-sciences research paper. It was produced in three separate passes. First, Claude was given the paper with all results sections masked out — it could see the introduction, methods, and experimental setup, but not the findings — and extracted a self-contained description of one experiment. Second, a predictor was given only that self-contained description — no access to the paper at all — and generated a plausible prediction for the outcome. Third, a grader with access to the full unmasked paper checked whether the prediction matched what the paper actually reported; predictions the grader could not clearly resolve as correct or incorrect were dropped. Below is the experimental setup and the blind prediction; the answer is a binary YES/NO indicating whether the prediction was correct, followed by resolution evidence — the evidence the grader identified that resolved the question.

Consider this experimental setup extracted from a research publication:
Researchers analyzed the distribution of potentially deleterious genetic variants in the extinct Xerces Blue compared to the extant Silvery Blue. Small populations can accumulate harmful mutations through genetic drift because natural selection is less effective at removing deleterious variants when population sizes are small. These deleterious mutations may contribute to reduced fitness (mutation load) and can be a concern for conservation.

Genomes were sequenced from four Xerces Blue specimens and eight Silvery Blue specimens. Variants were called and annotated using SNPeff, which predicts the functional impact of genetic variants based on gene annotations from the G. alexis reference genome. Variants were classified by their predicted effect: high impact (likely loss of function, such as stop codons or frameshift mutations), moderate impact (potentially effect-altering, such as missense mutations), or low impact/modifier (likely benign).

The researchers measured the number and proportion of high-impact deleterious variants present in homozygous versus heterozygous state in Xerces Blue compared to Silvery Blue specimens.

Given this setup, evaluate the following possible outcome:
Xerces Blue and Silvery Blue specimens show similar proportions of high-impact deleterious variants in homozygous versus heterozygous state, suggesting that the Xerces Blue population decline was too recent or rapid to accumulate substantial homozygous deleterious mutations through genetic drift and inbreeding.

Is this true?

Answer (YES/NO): NO